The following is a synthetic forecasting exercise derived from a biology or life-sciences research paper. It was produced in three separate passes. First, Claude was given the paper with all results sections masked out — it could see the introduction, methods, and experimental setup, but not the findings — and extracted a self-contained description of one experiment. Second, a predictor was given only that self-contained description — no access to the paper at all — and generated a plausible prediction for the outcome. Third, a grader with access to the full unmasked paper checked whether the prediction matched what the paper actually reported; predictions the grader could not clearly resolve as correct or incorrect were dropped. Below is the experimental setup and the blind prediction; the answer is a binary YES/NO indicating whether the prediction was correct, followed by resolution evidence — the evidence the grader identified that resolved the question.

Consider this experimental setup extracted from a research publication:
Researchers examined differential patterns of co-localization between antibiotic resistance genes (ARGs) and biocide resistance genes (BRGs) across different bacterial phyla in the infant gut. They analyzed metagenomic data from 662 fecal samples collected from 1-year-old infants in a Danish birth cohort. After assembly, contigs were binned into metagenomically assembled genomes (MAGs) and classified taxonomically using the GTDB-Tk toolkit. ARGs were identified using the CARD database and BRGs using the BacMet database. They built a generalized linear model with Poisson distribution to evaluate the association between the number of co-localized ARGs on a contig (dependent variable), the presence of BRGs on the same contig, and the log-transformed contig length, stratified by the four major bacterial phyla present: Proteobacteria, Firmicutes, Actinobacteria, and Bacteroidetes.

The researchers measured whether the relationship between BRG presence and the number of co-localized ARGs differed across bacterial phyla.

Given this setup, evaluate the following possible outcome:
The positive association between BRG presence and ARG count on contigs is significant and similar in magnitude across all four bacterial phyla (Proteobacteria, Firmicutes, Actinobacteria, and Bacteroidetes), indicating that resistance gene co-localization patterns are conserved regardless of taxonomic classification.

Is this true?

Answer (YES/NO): NO